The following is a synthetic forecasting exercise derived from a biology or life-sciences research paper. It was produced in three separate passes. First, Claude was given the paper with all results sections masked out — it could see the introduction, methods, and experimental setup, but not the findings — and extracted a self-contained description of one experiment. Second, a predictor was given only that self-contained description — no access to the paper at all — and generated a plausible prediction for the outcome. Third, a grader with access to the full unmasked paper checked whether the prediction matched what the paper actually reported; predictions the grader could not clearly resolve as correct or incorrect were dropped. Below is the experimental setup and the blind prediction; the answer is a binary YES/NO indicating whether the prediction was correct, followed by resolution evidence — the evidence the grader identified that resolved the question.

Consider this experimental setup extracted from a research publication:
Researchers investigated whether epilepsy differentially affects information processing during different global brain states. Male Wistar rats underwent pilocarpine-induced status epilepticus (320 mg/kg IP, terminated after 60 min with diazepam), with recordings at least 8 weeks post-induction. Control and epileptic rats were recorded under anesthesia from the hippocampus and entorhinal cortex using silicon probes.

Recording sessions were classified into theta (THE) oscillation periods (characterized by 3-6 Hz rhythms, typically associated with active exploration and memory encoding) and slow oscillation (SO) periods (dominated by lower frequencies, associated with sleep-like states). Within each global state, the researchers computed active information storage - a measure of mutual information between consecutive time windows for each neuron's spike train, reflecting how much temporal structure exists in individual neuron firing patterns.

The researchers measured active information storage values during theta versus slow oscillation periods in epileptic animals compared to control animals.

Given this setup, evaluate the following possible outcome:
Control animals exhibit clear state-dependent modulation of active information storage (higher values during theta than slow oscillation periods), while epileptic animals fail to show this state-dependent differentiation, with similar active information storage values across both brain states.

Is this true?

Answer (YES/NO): NO